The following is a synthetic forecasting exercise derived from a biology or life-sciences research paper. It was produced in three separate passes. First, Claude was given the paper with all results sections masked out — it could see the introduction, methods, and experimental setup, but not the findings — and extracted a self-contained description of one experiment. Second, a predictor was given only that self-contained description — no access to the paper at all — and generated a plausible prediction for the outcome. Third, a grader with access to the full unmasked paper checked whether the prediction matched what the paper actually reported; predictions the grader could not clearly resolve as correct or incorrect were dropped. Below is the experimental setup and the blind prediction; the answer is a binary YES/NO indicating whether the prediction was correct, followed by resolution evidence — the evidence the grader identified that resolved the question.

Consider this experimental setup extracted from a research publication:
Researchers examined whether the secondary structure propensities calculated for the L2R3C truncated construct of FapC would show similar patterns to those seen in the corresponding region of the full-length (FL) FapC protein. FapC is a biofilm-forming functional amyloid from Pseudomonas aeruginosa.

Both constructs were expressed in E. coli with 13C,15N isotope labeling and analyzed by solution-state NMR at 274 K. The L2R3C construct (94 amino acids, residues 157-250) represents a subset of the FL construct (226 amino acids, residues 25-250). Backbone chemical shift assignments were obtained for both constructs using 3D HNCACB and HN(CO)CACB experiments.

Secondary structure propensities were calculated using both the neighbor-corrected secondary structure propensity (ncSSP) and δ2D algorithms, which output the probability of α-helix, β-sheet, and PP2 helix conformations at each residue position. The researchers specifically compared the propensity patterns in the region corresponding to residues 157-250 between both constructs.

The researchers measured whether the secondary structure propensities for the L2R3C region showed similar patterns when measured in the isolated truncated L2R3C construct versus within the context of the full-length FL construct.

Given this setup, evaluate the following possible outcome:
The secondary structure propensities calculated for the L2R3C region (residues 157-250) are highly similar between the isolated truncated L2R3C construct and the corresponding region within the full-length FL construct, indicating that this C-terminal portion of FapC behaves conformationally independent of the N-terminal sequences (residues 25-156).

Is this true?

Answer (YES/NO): YES